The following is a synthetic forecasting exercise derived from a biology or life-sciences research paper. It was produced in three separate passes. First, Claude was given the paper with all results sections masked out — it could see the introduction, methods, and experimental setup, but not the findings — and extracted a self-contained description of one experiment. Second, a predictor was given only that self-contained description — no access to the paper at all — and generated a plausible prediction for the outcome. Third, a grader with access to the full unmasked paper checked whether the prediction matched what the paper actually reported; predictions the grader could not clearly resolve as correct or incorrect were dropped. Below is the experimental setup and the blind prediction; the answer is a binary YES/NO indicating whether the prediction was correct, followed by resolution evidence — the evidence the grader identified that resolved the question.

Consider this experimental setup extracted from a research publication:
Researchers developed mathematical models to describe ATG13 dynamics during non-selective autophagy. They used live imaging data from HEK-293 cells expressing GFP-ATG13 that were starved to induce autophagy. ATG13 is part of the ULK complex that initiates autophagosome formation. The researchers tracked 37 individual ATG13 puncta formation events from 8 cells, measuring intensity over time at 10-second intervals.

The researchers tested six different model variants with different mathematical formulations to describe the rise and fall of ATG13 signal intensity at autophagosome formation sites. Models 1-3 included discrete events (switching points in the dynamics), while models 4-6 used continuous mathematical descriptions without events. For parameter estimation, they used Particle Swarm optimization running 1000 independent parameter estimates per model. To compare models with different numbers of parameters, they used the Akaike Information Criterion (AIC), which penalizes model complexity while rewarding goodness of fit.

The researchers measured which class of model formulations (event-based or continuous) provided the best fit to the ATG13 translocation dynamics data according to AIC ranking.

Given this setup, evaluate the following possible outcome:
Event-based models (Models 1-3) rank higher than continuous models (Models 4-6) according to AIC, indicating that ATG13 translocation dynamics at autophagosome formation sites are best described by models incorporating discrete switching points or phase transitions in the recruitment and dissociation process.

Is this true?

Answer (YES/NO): YES